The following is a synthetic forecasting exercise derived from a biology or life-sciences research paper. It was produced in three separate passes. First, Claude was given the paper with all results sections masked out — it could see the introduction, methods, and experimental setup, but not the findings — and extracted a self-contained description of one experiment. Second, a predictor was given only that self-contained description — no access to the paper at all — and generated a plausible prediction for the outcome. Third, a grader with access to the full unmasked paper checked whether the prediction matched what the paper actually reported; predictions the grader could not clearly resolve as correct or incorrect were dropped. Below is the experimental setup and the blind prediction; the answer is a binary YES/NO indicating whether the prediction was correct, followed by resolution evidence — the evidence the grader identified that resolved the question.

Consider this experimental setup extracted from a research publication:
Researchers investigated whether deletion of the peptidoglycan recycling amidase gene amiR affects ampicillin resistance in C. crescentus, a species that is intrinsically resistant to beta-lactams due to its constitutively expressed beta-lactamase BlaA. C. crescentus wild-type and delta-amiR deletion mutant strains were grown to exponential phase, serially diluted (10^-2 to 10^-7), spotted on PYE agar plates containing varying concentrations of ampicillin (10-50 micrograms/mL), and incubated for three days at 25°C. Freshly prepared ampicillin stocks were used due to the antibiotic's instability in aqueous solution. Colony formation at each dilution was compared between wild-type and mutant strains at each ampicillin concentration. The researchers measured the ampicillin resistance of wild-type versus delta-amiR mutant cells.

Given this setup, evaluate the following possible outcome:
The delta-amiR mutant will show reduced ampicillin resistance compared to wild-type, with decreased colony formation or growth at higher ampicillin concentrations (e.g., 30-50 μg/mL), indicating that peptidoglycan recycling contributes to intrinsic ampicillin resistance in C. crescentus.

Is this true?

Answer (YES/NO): YES